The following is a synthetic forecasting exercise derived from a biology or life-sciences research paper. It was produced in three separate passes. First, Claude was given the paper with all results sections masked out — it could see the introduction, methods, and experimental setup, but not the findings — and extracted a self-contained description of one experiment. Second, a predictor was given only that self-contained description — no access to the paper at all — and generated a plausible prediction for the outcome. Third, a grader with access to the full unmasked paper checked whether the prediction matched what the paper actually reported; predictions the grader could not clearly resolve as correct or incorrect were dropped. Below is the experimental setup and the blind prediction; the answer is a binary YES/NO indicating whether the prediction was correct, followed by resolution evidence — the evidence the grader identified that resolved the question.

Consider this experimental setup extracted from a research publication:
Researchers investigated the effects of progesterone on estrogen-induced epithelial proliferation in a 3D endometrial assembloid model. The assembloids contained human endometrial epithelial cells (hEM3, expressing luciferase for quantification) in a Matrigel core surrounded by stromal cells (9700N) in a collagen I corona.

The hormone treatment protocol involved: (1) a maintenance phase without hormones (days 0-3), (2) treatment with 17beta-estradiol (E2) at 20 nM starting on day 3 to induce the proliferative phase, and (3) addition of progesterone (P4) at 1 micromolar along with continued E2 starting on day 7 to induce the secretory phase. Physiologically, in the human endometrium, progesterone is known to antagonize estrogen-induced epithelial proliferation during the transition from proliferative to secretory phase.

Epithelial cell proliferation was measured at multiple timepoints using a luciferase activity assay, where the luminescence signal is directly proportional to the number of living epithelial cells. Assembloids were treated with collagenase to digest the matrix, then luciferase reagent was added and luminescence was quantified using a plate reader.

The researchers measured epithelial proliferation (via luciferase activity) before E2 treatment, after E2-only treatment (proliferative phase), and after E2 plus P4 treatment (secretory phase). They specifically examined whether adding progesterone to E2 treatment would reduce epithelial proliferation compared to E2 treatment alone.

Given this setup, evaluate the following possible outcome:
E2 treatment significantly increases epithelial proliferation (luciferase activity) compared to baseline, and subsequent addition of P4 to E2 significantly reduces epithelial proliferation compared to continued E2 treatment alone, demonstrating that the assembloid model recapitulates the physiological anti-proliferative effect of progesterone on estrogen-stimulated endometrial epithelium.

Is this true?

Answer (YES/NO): NO